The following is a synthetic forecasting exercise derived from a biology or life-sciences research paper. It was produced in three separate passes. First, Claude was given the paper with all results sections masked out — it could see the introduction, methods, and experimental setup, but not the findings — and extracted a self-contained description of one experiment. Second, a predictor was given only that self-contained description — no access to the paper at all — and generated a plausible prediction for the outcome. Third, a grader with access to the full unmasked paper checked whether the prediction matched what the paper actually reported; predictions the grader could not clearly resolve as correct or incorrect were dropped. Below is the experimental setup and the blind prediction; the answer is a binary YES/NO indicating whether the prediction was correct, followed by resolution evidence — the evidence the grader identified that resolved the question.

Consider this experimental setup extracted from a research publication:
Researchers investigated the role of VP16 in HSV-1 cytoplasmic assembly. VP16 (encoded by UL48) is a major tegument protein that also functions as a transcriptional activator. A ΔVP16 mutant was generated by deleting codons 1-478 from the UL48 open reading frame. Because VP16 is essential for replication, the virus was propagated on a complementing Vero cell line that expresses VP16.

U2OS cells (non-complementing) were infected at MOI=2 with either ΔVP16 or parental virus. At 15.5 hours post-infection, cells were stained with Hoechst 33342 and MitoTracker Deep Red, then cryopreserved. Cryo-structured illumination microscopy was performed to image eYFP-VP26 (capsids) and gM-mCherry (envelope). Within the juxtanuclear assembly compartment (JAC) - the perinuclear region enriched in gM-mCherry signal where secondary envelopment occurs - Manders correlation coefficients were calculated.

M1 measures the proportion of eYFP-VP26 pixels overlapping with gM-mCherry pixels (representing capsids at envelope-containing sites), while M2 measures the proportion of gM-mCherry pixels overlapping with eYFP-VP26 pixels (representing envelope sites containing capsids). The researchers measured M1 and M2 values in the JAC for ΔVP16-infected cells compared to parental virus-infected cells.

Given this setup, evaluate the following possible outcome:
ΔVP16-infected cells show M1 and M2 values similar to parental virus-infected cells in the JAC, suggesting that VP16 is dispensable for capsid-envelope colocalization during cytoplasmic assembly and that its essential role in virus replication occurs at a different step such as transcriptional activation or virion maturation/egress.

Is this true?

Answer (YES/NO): NO